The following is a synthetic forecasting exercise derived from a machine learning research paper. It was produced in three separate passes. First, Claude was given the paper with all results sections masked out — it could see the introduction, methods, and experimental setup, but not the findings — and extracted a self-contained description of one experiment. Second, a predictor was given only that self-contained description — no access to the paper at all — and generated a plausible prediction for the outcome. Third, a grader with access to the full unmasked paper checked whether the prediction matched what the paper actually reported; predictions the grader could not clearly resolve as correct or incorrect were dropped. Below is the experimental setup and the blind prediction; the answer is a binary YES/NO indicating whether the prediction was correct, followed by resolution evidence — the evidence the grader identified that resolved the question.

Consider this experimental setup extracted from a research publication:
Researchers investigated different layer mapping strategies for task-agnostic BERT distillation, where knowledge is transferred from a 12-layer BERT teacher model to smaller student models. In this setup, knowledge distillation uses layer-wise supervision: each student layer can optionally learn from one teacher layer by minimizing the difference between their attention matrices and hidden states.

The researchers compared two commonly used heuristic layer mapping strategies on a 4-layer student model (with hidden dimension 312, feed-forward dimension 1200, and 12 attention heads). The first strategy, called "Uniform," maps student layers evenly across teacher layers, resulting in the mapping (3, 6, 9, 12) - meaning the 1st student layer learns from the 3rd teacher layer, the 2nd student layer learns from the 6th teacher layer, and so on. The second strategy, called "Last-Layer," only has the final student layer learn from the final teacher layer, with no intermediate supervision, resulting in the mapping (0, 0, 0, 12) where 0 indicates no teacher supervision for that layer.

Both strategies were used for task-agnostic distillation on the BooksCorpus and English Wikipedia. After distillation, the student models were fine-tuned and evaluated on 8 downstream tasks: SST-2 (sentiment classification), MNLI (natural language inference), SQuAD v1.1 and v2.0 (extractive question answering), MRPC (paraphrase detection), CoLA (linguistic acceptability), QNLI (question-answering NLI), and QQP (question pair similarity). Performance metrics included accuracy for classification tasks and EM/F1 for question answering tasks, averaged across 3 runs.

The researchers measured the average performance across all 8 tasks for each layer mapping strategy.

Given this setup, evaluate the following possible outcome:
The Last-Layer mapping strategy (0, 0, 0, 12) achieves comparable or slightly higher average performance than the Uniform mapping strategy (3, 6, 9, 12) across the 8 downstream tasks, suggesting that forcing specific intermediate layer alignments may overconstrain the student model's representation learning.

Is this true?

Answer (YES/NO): YES